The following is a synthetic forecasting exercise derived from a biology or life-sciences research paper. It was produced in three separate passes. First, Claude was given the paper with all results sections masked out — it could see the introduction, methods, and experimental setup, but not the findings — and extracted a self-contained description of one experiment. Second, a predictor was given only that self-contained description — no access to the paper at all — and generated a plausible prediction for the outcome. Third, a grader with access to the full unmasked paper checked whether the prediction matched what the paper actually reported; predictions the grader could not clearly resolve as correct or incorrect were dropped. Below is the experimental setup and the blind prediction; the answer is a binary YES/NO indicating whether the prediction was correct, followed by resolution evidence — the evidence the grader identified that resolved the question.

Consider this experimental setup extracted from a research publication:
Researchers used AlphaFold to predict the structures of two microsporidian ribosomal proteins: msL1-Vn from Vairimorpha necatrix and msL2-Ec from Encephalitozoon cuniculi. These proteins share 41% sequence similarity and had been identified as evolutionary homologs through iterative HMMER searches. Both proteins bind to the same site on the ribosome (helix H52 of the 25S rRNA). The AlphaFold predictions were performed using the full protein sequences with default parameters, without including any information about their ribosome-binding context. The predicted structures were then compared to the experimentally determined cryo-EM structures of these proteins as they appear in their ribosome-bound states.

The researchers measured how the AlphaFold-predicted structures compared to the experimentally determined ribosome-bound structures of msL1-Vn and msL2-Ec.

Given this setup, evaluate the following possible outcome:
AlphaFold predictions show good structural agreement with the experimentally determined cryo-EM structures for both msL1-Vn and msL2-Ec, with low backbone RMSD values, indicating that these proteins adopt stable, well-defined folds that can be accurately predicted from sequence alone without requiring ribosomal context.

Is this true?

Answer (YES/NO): NO